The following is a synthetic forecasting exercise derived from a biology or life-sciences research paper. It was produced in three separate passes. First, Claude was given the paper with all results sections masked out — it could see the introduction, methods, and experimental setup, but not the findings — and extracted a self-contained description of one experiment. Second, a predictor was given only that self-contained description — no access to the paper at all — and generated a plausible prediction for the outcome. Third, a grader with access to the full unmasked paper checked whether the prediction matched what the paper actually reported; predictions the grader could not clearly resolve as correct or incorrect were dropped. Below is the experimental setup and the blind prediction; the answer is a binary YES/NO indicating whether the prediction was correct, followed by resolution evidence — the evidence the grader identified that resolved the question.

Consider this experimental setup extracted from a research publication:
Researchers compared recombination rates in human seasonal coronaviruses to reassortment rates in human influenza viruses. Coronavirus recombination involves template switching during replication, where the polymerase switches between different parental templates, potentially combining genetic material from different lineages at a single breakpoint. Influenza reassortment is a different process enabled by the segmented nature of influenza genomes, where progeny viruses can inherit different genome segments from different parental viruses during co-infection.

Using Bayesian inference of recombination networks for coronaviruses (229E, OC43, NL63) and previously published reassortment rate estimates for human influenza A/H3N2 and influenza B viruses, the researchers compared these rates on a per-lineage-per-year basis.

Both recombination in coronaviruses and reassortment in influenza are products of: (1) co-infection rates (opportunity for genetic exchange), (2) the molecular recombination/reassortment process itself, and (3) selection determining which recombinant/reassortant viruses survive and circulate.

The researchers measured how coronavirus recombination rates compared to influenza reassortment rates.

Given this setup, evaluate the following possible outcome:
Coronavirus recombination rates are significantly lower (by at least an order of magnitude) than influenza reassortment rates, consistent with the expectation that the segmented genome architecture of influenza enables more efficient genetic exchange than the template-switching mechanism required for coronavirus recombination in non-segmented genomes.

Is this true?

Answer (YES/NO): NO